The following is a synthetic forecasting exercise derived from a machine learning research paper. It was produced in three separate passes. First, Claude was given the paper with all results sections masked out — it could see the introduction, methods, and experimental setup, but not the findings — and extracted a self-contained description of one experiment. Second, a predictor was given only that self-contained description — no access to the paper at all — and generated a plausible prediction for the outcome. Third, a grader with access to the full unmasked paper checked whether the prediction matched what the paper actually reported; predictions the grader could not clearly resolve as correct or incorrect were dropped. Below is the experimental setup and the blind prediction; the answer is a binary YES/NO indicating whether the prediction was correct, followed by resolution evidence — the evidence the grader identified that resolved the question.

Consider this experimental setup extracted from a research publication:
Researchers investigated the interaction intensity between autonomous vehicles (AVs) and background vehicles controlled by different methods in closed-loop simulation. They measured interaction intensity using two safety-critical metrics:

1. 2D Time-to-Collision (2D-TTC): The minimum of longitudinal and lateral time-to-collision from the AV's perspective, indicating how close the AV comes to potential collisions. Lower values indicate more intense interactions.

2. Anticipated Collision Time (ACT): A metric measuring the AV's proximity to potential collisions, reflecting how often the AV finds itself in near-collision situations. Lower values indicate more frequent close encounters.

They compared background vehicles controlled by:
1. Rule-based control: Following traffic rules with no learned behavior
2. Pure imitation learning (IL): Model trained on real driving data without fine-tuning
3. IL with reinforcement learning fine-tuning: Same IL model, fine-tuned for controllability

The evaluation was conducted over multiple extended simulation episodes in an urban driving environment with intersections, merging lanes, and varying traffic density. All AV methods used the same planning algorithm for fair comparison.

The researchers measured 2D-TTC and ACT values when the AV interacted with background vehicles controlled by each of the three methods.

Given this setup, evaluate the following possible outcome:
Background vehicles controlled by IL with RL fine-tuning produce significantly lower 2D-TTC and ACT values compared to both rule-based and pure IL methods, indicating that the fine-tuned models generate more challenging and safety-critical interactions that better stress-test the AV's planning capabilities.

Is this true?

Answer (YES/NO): NO